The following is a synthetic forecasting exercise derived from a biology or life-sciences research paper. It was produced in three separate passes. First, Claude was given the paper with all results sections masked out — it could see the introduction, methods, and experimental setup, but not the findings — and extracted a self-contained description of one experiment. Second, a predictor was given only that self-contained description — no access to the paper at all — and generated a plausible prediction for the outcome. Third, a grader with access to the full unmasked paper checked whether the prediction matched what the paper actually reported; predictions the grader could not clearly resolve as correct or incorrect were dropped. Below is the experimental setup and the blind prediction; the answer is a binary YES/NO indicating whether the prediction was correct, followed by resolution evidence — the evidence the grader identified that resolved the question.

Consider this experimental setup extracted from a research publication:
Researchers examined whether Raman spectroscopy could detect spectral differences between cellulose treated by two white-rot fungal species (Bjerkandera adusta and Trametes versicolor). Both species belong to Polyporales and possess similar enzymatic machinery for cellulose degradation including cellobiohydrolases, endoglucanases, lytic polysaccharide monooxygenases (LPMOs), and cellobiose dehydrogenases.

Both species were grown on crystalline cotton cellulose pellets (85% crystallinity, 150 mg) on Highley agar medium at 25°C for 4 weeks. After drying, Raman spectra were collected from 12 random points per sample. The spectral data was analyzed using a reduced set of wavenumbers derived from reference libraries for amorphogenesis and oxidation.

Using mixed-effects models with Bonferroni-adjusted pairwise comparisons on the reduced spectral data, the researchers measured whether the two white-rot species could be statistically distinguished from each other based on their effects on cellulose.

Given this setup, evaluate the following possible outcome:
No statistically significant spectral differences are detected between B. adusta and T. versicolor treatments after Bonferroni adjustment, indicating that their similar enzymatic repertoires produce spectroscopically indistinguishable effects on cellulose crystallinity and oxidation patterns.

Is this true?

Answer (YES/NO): YES